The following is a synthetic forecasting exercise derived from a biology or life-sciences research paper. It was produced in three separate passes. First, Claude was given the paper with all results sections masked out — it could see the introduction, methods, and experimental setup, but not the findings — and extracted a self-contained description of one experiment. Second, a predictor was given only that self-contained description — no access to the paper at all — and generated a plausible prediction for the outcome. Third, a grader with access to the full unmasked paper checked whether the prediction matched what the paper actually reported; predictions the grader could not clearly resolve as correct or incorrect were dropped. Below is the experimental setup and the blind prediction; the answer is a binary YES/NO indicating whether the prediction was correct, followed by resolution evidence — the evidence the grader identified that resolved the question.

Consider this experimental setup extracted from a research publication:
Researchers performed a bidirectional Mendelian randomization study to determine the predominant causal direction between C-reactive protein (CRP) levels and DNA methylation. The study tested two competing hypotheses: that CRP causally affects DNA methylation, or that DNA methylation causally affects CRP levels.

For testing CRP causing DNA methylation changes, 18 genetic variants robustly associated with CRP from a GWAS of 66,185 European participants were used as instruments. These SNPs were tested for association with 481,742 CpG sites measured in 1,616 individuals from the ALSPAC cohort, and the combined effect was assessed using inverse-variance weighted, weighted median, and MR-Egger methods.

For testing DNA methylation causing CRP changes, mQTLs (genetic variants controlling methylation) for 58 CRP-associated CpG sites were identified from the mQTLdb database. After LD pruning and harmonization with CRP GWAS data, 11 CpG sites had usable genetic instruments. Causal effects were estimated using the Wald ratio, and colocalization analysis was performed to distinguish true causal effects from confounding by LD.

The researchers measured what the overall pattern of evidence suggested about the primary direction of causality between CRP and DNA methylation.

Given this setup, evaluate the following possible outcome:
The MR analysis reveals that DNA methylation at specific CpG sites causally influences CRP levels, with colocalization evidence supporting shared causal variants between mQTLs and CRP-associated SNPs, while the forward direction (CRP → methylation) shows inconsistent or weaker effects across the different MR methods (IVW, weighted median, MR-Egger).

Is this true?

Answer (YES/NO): NO